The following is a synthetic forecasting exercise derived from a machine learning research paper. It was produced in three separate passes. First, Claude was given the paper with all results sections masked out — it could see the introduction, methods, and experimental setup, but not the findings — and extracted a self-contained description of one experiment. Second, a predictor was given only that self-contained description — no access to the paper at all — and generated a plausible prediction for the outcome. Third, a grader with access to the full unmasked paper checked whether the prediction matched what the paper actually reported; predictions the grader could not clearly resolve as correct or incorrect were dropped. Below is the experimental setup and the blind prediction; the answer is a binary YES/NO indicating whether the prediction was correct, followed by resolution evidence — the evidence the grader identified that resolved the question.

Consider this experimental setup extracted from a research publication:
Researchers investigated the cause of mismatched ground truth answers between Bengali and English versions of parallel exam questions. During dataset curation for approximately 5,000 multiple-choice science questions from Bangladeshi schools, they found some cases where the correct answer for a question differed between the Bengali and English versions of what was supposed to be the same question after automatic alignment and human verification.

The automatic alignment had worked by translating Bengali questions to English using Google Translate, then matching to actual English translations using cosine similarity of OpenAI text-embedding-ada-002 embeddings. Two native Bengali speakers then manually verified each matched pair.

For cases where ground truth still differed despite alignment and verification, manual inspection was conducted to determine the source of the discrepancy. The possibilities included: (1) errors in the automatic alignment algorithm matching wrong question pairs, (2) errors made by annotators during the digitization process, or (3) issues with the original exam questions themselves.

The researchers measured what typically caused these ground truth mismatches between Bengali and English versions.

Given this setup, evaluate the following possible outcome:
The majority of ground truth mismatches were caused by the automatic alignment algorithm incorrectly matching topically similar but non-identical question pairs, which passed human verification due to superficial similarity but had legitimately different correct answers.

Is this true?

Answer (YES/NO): NO